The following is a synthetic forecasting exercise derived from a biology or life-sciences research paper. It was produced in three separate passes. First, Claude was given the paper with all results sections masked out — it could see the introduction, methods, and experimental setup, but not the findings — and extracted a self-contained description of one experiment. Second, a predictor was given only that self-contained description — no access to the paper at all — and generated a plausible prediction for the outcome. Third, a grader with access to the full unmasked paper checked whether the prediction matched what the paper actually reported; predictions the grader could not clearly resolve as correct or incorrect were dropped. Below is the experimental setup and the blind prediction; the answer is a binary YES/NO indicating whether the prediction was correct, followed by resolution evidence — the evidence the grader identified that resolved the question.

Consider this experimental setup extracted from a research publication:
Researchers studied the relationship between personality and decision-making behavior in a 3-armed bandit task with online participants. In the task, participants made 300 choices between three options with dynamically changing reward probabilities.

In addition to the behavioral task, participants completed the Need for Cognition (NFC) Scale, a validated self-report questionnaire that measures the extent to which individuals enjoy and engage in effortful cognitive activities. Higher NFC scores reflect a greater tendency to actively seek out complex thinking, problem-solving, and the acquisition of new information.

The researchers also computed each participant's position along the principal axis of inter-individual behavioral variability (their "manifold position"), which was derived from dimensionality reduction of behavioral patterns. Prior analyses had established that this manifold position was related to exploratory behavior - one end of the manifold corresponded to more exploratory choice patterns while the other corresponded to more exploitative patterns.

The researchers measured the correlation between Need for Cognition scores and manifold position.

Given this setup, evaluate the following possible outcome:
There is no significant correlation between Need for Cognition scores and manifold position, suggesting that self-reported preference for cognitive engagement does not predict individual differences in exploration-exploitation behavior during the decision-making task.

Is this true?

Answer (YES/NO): NO